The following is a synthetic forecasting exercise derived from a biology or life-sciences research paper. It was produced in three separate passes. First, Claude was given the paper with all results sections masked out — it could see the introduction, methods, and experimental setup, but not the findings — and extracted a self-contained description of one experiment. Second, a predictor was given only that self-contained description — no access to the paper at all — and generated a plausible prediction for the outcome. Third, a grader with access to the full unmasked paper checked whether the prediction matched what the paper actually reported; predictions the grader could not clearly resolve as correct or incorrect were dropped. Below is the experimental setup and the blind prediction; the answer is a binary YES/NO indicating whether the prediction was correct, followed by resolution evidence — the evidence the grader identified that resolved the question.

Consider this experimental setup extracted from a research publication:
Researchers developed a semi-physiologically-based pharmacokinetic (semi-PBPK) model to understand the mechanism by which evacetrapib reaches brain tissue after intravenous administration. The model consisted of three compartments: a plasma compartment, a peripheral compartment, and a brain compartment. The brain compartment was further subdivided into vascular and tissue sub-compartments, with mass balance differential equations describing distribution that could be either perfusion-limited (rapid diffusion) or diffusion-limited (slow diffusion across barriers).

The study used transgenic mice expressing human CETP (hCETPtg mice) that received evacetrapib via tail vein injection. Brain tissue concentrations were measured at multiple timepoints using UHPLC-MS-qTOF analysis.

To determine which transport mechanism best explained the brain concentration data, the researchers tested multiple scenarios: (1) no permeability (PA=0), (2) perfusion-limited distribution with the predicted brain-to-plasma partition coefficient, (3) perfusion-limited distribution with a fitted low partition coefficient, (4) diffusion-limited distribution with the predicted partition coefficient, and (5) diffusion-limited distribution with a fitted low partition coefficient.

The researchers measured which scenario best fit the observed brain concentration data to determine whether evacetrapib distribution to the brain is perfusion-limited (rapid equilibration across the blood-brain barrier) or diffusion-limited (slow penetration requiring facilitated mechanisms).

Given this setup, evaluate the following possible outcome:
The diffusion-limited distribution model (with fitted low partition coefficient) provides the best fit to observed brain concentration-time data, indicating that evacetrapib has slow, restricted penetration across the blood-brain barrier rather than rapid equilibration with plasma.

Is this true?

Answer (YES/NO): YES